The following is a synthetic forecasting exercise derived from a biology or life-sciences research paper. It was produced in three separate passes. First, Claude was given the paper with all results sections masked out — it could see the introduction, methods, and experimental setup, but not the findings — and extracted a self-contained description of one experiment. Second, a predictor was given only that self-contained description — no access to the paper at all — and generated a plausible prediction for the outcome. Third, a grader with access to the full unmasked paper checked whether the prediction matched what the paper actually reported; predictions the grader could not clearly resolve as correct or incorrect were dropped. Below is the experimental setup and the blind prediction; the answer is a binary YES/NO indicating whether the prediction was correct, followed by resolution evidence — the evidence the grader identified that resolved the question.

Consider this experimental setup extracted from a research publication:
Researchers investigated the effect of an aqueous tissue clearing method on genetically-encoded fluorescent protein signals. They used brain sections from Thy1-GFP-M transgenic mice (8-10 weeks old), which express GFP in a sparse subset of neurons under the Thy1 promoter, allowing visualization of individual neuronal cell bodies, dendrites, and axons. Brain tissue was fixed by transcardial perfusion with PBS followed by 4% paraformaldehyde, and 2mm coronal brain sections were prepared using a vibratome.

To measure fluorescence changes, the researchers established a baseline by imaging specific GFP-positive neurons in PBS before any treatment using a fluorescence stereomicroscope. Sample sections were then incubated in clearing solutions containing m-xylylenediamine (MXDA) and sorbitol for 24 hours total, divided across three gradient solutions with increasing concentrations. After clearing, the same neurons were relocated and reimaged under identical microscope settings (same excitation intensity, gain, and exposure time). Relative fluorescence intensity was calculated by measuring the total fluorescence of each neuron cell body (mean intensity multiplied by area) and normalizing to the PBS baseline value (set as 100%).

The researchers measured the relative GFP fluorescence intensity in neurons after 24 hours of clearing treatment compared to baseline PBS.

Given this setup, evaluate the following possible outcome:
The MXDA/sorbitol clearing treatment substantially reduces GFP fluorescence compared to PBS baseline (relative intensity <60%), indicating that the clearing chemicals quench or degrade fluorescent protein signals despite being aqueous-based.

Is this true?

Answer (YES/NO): NO